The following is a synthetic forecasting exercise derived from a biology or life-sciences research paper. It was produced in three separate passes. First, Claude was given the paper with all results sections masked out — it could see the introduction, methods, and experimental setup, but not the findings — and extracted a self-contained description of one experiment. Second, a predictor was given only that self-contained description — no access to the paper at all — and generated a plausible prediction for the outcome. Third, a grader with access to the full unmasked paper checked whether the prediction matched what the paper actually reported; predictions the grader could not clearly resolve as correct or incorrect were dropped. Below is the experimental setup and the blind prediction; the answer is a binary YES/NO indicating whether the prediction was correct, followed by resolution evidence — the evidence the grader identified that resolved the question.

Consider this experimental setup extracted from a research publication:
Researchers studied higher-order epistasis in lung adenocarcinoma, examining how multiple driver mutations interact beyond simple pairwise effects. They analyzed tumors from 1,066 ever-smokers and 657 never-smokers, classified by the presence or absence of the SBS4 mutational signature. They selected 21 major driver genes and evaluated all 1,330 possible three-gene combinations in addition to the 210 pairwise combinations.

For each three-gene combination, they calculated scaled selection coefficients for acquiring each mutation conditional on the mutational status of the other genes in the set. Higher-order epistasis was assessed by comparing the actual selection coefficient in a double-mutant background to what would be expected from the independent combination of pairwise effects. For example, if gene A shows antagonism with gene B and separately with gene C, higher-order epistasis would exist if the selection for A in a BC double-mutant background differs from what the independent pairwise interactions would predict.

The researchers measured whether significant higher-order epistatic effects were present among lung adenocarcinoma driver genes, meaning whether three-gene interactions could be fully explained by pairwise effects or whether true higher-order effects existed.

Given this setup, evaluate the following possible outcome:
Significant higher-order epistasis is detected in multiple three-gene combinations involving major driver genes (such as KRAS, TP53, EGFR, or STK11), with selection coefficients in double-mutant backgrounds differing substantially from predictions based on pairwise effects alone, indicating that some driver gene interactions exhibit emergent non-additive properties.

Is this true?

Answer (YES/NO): YES